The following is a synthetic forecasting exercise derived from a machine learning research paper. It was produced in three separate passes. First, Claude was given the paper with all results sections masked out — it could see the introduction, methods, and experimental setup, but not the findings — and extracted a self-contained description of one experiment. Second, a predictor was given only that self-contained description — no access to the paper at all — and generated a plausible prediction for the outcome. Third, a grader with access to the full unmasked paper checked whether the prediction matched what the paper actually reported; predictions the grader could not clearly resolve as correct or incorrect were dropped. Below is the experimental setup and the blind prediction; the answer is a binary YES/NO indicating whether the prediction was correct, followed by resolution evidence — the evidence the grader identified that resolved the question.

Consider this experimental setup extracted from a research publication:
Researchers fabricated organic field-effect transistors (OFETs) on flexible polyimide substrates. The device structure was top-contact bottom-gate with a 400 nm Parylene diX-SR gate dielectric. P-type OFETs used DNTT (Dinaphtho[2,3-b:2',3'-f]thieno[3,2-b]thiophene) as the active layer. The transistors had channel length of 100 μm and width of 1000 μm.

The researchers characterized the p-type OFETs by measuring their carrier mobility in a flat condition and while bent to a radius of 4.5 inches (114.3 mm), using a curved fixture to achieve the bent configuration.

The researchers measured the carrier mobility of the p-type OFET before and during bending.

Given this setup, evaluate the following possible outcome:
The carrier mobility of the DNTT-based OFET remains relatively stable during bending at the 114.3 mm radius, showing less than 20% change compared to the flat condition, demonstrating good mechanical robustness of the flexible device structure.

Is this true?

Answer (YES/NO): YES